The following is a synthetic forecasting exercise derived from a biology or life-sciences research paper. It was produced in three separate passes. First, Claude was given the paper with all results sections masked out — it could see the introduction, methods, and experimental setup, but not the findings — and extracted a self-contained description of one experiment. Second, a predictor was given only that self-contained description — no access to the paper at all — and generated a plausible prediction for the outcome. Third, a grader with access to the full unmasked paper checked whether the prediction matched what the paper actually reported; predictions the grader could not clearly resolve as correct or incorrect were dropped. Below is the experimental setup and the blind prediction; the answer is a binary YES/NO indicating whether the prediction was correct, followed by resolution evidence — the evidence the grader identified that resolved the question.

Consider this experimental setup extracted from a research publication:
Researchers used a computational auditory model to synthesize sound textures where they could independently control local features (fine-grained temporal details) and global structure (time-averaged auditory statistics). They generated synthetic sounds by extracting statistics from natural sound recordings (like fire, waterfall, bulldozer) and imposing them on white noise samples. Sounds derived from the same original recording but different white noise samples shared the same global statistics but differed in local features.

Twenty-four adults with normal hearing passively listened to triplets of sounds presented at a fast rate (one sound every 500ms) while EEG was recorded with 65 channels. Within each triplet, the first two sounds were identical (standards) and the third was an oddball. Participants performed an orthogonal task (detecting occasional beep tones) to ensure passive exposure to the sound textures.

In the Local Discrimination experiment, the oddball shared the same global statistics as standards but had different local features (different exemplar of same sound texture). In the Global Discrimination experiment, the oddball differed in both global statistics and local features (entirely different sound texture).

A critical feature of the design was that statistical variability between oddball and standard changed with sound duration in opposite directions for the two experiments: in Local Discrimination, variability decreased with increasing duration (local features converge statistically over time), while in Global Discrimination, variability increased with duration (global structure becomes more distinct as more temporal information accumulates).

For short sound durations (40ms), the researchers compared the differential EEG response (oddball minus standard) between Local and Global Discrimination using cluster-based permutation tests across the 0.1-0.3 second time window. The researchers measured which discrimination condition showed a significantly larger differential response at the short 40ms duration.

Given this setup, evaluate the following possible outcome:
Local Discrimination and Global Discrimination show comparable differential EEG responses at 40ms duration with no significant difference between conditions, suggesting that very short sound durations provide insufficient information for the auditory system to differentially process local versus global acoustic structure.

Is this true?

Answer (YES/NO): NO